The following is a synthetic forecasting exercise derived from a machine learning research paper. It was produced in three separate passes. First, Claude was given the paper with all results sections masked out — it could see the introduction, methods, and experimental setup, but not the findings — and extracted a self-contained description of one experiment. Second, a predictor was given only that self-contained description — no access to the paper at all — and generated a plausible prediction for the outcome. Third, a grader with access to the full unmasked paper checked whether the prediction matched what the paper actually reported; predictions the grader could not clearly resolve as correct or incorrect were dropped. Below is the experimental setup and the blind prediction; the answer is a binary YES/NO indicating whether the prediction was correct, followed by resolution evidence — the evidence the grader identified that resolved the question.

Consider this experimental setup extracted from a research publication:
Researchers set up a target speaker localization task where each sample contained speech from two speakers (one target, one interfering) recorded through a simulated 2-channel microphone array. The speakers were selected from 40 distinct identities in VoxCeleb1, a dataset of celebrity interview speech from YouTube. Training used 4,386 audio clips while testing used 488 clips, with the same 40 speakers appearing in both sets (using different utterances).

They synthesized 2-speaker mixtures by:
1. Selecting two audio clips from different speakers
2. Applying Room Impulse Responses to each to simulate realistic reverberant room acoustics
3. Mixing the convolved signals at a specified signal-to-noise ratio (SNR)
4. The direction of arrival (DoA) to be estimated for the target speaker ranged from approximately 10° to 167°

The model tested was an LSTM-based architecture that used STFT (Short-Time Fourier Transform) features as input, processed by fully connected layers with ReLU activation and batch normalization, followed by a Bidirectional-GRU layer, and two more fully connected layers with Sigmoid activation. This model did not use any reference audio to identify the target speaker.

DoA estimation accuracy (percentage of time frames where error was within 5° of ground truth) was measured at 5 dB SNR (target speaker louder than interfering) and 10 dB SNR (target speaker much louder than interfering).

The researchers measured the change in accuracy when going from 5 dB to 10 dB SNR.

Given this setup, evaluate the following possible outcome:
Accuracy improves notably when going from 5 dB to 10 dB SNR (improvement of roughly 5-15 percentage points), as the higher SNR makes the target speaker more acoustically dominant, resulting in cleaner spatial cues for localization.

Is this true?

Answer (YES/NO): YES